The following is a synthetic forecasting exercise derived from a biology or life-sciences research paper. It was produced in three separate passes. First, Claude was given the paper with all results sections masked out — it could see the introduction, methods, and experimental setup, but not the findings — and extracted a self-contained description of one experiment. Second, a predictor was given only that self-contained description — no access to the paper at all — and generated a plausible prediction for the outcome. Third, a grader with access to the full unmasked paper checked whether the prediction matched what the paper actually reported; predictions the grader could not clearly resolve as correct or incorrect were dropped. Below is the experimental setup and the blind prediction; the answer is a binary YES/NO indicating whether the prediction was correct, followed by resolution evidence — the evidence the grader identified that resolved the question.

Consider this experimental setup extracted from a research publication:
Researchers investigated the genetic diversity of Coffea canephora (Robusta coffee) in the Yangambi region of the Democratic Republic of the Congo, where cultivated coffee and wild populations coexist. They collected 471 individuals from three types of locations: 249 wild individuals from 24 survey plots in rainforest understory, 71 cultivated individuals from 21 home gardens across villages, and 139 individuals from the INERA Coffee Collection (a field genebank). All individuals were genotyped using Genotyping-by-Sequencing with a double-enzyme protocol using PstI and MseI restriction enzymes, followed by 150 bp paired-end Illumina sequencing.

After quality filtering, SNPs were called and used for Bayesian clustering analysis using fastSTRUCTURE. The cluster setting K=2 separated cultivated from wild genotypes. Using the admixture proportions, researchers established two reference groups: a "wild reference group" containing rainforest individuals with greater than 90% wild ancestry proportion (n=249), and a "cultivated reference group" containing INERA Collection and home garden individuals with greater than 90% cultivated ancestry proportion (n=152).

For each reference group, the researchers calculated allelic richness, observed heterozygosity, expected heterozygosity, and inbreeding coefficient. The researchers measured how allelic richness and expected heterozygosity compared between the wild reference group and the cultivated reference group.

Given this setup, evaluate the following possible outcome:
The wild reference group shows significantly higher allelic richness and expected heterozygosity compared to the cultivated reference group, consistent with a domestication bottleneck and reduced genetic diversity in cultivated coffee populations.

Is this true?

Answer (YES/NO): NO